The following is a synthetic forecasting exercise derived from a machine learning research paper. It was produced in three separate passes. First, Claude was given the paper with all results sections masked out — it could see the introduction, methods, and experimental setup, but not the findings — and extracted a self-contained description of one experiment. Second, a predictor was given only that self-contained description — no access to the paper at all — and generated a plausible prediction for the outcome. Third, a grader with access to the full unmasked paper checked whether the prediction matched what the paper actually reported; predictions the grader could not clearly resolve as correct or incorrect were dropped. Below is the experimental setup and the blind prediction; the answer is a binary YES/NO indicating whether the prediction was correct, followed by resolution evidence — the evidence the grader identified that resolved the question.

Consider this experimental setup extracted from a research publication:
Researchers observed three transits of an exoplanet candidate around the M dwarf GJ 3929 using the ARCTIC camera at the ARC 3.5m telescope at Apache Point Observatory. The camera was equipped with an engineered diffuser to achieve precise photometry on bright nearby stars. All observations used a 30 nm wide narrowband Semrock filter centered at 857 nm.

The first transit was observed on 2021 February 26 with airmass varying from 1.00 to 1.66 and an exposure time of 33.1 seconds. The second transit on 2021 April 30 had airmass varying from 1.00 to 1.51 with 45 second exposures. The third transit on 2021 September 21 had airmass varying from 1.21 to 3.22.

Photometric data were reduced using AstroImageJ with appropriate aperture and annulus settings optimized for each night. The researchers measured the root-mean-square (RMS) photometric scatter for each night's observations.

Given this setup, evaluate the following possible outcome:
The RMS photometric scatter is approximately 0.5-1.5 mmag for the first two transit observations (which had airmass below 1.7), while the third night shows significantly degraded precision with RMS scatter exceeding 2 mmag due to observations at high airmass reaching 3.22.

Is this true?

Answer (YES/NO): YES